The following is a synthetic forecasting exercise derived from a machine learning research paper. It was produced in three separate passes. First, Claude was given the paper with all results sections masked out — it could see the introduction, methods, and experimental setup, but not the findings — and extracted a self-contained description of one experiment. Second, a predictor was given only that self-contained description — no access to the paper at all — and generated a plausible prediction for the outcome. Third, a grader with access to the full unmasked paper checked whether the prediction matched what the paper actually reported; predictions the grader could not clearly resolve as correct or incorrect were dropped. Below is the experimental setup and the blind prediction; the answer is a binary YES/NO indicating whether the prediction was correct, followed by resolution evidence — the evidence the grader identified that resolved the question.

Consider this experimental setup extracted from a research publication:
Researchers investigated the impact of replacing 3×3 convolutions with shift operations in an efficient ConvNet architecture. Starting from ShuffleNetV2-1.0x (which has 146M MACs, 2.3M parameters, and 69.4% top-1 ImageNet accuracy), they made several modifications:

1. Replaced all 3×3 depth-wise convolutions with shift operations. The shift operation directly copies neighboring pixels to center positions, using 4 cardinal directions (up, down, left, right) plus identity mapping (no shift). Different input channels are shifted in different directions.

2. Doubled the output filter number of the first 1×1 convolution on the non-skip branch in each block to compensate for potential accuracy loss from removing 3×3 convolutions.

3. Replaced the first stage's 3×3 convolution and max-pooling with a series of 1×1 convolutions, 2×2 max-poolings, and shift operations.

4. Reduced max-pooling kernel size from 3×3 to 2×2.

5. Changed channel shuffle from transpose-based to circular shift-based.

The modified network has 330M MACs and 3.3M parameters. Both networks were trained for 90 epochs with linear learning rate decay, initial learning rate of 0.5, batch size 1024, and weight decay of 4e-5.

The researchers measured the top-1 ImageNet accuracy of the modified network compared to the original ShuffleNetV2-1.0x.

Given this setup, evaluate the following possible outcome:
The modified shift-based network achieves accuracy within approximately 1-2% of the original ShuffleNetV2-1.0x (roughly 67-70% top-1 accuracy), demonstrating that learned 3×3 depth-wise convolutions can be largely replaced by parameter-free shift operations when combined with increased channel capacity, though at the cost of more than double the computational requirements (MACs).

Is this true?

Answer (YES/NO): YES